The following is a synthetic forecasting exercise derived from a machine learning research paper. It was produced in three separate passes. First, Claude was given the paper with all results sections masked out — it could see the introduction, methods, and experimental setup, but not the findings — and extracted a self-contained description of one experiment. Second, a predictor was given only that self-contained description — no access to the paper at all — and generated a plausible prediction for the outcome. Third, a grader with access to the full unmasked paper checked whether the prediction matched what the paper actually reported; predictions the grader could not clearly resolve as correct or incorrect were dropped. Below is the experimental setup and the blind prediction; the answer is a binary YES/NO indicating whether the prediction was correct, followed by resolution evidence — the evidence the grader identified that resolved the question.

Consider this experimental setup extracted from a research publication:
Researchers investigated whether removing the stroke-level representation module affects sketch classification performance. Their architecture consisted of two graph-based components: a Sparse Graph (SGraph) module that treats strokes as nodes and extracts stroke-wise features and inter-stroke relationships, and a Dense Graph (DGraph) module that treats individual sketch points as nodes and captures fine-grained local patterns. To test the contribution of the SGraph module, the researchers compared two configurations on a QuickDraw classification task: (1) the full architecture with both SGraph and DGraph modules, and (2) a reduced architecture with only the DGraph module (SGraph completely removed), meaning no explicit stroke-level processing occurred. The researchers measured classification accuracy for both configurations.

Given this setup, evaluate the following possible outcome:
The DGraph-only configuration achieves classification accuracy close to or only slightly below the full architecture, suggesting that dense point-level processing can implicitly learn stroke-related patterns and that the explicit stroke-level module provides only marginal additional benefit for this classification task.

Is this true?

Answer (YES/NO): NO